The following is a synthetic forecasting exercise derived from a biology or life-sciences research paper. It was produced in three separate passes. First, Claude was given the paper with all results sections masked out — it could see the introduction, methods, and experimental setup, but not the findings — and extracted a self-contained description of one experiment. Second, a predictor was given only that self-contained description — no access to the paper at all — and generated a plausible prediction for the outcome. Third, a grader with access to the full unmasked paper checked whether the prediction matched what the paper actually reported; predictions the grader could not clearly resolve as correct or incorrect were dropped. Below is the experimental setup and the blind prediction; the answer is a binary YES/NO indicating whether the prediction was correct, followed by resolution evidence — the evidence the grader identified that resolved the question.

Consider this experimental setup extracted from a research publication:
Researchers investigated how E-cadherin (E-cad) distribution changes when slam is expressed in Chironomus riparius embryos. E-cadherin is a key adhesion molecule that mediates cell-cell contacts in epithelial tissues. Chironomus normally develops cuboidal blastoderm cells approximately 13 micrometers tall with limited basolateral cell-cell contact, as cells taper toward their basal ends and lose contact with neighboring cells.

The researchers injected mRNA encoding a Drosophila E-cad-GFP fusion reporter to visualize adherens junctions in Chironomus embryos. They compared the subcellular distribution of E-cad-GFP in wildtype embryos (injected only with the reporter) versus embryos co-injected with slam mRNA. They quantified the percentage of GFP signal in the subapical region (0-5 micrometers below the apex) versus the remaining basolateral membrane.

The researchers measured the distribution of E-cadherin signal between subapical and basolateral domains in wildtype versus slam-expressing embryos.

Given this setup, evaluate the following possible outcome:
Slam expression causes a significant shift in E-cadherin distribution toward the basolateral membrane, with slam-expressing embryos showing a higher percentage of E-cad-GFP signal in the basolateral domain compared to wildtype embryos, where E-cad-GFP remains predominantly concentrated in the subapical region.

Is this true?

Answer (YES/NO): YES